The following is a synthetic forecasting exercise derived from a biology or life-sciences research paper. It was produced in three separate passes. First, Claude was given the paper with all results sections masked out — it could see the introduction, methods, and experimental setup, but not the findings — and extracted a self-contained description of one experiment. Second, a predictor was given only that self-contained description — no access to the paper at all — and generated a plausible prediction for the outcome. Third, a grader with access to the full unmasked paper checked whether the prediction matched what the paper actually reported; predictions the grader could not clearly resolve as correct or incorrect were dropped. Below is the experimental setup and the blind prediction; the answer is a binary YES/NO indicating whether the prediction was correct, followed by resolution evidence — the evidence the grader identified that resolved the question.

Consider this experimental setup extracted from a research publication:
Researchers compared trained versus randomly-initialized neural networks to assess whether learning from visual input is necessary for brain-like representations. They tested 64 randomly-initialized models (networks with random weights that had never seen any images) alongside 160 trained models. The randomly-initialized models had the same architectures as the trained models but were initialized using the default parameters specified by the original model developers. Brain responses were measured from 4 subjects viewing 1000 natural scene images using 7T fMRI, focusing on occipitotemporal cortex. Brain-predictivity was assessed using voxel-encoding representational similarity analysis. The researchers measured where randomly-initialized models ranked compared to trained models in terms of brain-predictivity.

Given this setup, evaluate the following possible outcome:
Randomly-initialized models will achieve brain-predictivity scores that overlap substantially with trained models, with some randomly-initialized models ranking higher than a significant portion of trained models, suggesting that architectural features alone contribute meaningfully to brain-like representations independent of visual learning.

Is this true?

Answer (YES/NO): NO